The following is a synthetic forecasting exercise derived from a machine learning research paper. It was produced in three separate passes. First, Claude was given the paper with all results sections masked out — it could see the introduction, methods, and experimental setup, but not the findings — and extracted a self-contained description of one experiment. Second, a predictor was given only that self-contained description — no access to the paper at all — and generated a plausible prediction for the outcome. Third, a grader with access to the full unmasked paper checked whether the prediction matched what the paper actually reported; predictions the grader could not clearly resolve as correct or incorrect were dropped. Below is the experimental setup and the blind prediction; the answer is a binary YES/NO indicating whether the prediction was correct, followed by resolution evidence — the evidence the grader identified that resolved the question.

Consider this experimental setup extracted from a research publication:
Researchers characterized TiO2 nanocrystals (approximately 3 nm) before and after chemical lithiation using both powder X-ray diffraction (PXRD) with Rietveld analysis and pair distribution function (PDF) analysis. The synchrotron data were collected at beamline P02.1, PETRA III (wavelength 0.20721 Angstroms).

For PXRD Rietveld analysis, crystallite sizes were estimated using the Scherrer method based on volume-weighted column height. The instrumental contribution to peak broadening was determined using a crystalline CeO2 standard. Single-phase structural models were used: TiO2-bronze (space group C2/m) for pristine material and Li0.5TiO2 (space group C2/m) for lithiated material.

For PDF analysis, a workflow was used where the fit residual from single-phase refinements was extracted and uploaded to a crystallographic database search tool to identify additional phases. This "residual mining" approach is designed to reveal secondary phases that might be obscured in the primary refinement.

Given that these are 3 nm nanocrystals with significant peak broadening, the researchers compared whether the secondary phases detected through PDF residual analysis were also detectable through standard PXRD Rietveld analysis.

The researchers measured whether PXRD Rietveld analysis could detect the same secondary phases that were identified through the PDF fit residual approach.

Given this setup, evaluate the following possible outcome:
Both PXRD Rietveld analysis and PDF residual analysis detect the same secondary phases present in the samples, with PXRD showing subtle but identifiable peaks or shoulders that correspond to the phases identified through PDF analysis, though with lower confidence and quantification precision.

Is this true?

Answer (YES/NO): NO